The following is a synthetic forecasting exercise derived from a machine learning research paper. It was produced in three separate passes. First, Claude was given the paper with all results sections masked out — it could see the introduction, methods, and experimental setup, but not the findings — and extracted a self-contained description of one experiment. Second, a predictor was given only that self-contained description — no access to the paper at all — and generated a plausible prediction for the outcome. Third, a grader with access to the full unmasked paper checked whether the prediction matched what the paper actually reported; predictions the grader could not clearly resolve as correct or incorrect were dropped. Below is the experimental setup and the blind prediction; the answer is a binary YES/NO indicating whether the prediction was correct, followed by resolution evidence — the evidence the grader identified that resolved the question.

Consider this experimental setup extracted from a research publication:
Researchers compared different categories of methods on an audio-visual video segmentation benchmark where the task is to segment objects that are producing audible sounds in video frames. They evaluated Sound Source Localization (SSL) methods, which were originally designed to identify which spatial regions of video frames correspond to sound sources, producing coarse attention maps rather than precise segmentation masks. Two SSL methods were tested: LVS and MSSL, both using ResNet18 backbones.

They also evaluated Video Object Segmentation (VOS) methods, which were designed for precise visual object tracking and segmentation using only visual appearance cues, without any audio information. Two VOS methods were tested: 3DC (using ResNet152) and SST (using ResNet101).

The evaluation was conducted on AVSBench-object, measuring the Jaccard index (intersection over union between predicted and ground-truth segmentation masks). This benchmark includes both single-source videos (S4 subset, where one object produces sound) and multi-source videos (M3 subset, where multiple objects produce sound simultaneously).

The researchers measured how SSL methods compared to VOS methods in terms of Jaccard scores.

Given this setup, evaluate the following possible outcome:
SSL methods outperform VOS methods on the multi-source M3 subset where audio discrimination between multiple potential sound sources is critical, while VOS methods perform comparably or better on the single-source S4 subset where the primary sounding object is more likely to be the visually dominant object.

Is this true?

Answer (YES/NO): NO